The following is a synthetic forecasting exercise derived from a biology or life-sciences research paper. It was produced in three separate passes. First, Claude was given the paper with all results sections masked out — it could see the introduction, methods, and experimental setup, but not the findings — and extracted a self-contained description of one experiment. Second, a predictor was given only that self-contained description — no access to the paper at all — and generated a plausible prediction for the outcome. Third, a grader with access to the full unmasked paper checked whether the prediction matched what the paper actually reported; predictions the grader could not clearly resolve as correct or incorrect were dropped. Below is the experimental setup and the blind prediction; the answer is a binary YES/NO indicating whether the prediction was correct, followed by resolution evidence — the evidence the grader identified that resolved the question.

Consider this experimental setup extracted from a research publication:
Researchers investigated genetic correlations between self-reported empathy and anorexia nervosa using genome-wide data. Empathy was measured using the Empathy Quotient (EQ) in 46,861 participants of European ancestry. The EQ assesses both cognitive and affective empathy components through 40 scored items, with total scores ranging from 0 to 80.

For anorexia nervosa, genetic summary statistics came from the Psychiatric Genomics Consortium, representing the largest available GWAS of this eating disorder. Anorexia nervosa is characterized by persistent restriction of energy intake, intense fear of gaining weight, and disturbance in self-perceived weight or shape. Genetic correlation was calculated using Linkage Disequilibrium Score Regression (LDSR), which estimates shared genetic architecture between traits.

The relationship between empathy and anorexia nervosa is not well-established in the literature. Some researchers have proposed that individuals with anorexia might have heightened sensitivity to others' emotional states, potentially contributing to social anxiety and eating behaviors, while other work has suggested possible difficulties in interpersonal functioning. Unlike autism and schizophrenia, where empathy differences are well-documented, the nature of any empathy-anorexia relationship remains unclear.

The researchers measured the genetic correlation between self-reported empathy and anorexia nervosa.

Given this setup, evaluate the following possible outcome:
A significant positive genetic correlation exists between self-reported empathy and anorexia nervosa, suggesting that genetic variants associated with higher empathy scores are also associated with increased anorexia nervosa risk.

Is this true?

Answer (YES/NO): YES